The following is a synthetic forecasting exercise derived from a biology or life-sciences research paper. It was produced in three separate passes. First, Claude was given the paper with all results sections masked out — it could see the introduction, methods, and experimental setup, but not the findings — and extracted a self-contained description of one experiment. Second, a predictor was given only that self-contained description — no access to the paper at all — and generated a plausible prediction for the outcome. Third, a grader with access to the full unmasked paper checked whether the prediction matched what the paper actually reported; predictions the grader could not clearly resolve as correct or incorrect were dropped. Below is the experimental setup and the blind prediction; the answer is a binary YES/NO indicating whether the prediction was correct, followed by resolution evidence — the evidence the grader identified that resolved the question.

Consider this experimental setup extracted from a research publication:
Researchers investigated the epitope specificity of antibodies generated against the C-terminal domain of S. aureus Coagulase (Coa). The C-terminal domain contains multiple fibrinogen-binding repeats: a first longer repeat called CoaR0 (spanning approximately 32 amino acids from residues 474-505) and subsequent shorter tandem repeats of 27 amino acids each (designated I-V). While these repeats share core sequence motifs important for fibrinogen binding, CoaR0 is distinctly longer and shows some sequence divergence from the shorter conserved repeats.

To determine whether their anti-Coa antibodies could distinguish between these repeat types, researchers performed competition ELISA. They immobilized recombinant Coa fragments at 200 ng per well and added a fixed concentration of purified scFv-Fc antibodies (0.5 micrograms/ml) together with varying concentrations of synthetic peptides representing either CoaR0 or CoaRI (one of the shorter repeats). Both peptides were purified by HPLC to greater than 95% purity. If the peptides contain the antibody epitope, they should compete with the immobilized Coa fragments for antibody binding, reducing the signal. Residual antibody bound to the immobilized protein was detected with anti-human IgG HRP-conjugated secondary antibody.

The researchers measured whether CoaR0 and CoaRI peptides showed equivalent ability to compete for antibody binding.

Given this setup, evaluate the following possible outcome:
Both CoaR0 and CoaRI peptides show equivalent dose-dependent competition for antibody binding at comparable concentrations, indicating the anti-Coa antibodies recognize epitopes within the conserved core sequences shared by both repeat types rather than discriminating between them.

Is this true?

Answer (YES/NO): NO